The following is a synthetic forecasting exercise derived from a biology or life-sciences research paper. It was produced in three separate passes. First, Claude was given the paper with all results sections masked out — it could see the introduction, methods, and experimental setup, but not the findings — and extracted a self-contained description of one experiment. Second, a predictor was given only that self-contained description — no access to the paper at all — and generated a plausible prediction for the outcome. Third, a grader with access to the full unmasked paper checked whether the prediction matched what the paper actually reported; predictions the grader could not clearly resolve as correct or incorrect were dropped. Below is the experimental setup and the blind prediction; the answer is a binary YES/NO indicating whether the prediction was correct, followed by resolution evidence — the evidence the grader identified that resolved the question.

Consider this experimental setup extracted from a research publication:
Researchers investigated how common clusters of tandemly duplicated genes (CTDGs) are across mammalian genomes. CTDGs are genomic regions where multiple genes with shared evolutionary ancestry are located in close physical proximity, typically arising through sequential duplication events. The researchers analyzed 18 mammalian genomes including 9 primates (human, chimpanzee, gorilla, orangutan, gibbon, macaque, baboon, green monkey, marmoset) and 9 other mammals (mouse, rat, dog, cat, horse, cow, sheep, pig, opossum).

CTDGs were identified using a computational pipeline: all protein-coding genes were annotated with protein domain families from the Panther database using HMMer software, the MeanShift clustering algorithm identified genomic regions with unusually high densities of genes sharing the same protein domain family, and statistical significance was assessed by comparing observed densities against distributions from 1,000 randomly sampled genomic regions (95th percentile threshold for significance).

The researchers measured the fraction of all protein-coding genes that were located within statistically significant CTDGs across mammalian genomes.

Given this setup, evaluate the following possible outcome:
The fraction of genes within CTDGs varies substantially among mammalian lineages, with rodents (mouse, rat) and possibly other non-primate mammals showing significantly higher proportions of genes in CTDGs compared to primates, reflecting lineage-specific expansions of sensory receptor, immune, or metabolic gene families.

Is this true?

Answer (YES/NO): YES